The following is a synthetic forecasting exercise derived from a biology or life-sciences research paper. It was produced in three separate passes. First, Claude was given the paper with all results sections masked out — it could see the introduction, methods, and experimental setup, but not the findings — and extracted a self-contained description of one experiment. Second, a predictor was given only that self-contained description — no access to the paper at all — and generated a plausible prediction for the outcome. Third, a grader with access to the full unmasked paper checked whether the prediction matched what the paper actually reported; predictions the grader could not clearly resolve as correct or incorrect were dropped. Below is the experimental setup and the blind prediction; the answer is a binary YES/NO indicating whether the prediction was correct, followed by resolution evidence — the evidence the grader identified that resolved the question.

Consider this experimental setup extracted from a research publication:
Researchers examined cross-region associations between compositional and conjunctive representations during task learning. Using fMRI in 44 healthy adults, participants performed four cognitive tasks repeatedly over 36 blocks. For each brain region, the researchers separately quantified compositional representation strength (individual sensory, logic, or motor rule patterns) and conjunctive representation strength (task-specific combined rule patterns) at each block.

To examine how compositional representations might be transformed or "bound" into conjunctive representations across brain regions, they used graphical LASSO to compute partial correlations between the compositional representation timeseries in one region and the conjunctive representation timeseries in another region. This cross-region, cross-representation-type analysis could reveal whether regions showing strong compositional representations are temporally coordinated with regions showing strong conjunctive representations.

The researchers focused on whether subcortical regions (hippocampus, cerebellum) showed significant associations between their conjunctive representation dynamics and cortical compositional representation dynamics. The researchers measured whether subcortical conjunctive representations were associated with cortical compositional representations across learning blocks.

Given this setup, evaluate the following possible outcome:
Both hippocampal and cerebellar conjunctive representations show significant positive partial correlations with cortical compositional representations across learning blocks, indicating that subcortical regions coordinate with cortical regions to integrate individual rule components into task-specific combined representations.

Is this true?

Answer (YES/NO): NO